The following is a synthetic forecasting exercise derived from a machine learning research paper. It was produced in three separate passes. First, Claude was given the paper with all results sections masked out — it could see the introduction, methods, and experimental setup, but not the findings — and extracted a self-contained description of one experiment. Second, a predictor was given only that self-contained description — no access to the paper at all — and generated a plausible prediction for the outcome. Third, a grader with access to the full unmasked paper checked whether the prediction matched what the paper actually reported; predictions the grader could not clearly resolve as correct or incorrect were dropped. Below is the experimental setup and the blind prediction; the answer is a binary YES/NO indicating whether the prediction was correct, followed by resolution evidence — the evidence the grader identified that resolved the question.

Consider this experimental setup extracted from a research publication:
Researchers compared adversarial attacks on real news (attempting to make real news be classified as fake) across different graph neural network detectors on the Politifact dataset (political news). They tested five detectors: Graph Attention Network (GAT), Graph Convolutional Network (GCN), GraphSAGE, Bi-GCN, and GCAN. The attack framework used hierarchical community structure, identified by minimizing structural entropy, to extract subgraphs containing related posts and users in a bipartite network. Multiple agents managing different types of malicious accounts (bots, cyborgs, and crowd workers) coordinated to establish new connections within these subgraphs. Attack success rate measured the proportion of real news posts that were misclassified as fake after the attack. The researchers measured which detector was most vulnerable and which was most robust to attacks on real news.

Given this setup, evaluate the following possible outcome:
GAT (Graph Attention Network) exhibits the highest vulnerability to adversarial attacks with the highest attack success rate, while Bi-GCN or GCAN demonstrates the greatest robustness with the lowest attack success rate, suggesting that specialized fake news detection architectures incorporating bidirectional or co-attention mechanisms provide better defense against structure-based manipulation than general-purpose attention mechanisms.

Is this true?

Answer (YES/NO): YES